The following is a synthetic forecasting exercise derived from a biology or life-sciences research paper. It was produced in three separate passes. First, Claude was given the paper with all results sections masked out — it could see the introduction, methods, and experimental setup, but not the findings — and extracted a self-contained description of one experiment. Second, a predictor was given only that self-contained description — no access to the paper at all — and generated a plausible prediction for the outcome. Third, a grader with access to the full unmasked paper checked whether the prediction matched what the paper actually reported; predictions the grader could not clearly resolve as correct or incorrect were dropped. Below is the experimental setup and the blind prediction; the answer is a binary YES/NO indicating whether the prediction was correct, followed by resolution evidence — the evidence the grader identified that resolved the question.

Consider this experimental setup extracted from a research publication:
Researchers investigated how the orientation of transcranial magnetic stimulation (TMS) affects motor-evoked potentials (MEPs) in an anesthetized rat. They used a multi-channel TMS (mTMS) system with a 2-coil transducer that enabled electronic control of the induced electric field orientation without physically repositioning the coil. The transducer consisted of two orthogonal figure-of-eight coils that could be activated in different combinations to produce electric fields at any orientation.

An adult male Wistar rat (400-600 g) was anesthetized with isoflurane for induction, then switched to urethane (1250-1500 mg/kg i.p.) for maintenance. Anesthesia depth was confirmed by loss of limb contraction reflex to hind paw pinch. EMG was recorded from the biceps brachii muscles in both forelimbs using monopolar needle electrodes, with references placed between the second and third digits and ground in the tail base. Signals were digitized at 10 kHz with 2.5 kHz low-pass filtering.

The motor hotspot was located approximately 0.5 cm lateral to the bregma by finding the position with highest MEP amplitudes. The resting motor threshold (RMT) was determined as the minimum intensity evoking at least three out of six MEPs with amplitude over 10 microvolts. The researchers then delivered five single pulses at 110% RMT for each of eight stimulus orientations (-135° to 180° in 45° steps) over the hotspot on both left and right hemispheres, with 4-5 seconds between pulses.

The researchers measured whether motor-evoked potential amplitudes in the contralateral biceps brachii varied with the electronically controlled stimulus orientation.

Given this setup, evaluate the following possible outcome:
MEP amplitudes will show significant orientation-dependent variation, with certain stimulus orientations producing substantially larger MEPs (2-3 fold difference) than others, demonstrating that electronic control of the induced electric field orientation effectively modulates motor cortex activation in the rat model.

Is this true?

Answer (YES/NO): YES